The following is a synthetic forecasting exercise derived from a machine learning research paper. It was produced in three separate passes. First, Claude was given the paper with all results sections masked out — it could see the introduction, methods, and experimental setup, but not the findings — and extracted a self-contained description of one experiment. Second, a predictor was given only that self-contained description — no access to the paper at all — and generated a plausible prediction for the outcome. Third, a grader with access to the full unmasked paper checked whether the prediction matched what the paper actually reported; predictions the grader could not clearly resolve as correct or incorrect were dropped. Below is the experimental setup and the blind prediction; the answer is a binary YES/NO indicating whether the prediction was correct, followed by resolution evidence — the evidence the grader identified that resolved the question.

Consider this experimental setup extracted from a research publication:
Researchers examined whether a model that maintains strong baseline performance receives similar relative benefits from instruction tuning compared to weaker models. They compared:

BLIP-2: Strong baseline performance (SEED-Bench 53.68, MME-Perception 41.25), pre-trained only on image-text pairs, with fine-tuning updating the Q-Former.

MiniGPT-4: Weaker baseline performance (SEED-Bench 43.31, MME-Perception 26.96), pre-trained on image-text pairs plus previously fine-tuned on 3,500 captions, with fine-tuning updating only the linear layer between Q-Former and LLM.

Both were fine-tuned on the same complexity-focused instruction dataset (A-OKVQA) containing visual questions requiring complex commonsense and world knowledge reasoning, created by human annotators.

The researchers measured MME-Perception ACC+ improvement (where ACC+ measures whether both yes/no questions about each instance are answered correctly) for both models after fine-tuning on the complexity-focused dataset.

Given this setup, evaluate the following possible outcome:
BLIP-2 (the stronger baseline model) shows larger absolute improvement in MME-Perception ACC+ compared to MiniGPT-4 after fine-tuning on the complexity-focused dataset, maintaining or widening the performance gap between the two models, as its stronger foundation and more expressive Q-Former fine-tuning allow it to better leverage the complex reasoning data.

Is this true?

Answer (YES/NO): NO